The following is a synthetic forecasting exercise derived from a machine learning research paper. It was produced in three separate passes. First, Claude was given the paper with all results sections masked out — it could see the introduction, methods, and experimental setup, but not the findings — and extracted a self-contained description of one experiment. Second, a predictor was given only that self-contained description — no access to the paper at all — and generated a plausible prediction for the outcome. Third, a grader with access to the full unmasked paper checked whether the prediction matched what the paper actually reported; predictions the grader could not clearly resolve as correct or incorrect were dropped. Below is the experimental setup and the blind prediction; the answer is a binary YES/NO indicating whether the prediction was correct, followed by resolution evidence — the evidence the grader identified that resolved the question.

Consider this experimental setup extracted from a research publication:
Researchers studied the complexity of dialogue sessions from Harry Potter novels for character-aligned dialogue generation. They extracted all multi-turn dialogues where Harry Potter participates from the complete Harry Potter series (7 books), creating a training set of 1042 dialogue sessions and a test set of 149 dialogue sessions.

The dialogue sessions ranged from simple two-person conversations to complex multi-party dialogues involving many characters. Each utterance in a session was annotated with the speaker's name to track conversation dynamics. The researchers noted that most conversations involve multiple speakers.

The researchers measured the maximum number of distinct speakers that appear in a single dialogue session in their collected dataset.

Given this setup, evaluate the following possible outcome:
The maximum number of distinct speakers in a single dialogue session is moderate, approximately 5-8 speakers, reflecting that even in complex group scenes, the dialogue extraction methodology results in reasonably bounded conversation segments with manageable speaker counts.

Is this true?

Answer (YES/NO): NO